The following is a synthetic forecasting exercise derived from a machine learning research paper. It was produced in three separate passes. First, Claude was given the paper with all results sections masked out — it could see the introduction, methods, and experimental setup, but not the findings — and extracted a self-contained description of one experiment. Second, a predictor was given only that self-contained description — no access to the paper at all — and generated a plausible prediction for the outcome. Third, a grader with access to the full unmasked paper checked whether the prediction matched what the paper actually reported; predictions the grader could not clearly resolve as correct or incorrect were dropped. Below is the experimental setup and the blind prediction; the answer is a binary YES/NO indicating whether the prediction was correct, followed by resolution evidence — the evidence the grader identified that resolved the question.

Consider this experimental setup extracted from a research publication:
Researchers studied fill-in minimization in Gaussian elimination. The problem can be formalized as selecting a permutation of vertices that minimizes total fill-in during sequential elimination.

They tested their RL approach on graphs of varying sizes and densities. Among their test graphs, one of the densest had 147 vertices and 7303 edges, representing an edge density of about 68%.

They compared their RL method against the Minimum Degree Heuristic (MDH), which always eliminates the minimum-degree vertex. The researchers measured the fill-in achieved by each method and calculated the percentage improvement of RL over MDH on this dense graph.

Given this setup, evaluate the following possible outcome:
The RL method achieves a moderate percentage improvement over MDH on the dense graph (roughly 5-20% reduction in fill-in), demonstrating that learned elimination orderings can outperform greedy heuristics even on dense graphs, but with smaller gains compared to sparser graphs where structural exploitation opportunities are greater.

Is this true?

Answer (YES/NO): YES